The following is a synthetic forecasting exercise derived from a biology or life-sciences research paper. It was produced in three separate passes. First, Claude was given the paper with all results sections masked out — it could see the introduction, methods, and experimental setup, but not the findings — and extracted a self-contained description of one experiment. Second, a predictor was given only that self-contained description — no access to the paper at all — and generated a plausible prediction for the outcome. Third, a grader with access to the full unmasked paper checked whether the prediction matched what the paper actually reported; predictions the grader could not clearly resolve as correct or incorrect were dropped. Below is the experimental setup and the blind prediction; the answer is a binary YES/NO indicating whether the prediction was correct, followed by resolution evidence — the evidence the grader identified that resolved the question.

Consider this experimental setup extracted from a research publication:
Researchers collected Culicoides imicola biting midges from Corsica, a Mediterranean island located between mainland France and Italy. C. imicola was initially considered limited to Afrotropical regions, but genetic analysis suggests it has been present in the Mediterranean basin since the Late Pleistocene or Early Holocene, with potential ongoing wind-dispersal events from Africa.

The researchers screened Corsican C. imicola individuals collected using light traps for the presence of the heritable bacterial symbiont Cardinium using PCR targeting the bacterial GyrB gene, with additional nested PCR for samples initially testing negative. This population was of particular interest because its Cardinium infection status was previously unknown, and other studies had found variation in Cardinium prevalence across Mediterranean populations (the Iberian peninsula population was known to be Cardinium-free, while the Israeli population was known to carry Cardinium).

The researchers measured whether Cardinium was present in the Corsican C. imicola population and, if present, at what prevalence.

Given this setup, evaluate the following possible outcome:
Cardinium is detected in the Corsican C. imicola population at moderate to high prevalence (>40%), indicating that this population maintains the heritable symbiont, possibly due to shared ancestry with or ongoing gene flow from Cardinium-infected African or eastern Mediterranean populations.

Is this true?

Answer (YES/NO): NO